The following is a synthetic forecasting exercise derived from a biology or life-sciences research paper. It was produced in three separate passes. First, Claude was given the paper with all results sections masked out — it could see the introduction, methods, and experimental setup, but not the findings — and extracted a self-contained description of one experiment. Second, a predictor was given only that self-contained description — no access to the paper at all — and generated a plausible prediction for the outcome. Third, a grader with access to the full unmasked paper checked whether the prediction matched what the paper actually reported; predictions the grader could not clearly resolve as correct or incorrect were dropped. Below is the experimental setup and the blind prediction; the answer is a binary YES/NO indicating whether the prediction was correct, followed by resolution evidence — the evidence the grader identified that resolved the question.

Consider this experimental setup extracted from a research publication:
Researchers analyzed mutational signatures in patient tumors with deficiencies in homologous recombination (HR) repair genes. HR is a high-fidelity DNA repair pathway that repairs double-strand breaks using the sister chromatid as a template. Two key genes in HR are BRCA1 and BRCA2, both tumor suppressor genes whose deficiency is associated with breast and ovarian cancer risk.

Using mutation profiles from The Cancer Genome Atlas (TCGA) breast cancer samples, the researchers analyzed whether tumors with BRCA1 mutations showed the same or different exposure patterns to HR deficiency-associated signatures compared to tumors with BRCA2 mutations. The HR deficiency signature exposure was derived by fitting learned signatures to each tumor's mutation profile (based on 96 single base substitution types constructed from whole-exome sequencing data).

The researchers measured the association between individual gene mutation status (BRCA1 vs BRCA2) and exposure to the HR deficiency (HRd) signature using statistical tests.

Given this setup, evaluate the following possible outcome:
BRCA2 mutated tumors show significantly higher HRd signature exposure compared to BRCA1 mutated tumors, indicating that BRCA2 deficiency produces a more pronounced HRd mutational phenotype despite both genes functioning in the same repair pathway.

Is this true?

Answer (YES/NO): NO